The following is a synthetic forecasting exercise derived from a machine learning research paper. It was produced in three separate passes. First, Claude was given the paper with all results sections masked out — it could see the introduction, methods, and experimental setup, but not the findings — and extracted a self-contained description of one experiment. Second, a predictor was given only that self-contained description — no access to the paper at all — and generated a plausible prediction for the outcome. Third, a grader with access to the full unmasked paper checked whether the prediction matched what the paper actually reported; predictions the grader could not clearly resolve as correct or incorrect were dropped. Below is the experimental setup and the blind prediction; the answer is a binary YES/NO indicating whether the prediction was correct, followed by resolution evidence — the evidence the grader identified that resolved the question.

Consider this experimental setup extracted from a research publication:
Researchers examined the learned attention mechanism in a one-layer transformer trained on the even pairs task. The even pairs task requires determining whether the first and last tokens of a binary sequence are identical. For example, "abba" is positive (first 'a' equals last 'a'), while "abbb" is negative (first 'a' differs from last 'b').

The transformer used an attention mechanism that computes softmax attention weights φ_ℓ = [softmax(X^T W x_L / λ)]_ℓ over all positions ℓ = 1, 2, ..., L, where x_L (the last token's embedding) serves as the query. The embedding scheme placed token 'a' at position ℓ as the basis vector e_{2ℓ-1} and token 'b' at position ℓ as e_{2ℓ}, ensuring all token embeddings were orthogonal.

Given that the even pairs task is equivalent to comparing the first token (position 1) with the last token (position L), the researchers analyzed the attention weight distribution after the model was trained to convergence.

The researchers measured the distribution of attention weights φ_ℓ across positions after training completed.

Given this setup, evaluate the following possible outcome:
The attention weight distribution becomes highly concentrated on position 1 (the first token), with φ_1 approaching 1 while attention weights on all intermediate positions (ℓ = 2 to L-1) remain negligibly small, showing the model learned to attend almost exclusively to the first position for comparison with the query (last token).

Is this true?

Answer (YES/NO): NO